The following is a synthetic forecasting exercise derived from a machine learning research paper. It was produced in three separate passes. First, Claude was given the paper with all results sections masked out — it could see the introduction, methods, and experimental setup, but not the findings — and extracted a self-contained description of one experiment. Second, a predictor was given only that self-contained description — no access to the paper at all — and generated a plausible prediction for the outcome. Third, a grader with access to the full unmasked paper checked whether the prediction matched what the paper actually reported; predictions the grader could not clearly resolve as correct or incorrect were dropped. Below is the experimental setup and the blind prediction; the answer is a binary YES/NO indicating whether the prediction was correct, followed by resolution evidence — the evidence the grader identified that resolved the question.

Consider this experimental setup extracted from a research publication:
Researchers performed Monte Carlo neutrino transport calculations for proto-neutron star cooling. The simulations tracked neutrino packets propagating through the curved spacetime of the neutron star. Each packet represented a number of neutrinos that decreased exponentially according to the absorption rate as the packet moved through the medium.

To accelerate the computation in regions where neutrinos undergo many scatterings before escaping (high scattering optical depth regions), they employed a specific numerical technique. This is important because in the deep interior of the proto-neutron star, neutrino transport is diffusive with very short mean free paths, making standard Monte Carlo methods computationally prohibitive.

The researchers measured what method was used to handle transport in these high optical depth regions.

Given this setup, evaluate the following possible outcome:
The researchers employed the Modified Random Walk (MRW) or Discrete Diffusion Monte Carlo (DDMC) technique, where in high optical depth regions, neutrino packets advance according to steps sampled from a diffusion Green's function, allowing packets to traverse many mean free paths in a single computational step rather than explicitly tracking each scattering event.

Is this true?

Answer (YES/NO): YES